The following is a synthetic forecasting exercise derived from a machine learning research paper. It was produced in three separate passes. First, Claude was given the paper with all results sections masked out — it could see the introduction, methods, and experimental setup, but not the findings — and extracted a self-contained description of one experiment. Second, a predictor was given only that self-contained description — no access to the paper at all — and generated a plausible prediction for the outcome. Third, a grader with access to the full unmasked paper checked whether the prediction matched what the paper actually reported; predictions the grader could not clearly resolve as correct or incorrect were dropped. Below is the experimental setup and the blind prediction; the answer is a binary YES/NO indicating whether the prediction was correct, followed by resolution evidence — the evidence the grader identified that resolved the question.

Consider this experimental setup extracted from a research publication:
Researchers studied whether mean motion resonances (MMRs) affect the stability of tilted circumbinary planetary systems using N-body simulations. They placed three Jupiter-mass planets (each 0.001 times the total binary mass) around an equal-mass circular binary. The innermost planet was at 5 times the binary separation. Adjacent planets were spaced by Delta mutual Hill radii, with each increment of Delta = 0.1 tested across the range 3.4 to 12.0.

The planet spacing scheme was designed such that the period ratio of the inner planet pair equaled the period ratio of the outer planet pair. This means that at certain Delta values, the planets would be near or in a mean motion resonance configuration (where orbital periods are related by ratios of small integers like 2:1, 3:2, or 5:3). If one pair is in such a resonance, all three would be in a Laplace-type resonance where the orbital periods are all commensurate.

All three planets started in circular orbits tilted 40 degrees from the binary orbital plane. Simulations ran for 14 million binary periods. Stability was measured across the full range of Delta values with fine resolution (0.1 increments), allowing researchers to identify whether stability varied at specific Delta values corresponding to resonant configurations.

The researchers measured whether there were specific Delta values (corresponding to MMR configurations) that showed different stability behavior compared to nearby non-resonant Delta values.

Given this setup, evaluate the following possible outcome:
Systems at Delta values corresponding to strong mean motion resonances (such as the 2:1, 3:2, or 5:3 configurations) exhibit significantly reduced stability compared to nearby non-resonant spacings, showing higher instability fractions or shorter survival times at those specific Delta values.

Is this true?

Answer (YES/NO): YES